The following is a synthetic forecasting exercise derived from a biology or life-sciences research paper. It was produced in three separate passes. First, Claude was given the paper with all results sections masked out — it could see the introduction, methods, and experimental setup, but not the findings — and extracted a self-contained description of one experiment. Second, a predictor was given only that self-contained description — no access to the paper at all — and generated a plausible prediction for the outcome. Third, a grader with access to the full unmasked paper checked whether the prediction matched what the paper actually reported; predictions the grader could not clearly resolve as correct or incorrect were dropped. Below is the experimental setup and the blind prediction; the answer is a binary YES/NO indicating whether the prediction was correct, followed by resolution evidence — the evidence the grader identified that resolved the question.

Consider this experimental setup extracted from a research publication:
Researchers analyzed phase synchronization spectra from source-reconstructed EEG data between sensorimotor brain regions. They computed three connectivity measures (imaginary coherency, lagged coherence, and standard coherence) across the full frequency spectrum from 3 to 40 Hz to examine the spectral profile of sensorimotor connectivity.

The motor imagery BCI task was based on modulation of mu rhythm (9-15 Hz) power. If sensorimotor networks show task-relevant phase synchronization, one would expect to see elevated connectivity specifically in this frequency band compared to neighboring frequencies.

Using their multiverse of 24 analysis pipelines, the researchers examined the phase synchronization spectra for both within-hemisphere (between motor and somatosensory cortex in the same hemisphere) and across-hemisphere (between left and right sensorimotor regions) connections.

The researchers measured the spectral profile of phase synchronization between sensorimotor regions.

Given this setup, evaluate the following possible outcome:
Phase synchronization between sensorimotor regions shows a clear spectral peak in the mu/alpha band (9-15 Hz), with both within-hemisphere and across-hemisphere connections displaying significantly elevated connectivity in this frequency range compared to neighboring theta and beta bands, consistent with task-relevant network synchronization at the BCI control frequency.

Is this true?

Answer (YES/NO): NO